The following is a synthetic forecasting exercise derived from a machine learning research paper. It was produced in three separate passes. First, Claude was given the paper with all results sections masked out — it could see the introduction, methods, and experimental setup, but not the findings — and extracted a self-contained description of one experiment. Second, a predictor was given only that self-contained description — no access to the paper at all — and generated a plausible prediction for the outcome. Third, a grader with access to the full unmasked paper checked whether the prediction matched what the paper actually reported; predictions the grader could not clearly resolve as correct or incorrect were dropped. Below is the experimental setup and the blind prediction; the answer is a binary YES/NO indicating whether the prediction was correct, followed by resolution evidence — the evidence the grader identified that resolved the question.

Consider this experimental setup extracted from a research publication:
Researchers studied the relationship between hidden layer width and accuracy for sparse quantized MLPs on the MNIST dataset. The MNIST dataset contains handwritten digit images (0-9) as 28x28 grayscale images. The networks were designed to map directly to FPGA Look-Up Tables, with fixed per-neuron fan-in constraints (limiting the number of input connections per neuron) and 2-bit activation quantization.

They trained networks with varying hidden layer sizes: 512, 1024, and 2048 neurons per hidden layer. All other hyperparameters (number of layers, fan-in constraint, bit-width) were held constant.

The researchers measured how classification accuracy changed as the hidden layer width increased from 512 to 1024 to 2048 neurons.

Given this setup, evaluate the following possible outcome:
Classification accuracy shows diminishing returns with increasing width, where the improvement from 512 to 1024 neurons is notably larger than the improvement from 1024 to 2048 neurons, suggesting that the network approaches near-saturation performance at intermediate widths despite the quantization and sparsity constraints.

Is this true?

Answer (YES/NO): YES